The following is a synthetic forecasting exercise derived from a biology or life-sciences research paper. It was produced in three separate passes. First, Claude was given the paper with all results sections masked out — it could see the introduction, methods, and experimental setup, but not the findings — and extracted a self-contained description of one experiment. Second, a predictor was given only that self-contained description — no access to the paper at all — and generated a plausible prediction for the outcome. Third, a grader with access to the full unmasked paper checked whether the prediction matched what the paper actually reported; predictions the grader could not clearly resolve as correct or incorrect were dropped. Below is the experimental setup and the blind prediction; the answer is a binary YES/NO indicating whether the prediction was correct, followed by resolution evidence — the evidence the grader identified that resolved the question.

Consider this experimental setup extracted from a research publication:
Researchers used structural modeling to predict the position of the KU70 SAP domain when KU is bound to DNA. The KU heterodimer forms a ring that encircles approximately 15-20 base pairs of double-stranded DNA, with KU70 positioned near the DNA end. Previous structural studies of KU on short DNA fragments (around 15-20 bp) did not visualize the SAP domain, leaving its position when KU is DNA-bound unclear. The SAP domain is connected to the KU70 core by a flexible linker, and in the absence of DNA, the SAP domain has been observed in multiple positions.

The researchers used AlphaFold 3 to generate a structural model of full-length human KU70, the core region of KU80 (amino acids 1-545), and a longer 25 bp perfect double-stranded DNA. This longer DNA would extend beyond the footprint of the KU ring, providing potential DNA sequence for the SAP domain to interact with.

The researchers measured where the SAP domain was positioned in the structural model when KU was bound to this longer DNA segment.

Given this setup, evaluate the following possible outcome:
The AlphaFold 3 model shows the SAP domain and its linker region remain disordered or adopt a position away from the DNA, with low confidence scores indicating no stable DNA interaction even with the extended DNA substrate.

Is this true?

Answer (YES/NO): NO